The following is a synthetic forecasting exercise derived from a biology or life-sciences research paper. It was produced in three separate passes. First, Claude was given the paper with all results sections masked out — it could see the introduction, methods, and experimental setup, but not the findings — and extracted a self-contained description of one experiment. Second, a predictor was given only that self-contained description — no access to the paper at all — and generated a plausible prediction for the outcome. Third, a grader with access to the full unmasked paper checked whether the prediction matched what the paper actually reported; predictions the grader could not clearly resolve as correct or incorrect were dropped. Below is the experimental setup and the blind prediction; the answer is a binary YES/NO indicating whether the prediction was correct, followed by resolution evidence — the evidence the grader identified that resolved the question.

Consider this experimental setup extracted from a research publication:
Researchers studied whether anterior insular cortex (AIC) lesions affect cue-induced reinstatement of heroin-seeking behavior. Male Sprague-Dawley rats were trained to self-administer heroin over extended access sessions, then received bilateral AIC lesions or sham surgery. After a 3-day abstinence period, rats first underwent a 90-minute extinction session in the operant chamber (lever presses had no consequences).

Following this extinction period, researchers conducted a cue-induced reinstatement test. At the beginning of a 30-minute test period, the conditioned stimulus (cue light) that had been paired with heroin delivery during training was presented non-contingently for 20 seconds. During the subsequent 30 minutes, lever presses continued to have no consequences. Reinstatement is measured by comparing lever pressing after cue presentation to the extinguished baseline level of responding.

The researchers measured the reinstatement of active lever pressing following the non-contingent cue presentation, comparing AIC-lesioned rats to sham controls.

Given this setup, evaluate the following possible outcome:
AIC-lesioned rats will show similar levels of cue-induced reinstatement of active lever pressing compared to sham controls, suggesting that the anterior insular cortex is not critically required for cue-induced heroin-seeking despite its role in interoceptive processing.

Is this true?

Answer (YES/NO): YES